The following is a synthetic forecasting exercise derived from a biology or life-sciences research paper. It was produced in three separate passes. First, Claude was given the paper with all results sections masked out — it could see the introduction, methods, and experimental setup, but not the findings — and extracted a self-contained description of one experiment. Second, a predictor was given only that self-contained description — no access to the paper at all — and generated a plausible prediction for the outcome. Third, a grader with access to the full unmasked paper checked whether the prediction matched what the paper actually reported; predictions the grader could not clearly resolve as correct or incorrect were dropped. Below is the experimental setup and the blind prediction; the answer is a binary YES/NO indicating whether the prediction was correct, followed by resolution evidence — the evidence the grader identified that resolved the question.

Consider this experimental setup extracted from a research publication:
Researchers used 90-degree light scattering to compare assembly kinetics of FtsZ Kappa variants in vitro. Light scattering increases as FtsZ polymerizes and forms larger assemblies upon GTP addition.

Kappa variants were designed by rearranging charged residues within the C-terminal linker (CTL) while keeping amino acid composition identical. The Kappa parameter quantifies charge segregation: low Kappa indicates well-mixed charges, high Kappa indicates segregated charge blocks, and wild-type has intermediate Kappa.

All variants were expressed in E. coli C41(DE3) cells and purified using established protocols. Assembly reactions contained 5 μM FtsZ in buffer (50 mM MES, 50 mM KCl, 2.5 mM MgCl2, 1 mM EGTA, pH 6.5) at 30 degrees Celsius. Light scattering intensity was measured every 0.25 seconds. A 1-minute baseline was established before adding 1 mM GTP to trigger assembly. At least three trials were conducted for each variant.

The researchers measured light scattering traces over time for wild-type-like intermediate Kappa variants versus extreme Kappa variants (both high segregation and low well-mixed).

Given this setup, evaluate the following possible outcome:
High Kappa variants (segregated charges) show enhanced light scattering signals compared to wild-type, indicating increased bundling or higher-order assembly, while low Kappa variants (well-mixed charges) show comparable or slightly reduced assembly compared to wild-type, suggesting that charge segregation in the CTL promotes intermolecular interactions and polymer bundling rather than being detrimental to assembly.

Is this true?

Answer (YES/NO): YES